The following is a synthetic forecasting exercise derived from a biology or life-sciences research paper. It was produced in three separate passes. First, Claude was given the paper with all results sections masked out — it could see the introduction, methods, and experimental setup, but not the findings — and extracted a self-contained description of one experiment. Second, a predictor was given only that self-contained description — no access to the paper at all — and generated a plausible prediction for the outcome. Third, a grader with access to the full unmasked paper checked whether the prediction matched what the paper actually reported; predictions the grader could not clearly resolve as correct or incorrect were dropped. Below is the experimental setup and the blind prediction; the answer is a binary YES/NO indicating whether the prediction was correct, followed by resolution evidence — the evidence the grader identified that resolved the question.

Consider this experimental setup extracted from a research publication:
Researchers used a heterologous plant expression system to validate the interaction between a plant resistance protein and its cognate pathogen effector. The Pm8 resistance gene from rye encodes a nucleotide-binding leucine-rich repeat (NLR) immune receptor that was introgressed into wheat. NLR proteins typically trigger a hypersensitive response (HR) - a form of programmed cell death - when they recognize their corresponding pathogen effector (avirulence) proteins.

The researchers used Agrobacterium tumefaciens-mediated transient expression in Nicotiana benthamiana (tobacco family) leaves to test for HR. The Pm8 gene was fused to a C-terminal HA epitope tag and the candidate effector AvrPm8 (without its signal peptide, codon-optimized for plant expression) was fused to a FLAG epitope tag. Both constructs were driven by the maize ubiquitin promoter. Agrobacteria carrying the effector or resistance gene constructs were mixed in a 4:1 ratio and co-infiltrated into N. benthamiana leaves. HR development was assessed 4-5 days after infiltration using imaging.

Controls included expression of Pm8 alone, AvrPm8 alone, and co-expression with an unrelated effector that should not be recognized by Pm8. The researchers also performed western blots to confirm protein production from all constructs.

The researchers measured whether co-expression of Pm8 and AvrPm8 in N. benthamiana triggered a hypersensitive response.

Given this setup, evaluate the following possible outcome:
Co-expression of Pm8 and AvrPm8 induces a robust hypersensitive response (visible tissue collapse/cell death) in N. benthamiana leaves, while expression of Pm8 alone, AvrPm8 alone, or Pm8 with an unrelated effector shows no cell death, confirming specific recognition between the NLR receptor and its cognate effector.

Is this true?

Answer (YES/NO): YES